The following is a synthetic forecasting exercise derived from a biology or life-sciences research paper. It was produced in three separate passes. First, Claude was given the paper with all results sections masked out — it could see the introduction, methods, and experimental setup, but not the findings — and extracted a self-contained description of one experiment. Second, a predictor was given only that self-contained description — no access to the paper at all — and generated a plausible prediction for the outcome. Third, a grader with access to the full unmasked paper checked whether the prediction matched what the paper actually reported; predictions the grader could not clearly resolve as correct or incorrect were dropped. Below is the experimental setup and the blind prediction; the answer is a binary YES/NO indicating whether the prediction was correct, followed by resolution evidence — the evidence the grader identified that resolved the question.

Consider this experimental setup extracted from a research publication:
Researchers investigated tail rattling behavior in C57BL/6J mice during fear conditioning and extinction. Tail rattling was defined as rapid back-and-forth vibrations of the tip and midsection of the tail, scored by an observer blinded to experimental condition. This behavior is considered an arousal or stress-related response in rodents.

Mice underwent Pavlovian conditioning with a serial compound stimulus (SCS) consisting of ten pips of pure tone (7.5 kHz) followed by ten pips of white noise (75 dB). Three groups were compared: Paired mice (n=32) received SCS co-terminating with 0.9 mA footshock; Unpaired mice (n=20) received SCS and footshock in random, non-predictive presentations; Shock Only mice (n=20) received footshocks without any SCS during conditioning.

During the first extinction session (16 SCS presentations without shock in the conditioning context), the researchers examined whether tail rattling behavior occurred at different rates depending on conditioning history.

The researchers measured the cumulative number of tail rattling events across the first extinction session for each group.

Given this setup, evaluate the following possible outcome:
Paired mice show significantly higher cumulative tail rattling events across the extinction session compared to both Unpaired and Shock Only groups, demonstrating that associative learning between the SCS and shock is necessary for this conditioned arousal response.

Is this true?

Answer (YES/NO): NO